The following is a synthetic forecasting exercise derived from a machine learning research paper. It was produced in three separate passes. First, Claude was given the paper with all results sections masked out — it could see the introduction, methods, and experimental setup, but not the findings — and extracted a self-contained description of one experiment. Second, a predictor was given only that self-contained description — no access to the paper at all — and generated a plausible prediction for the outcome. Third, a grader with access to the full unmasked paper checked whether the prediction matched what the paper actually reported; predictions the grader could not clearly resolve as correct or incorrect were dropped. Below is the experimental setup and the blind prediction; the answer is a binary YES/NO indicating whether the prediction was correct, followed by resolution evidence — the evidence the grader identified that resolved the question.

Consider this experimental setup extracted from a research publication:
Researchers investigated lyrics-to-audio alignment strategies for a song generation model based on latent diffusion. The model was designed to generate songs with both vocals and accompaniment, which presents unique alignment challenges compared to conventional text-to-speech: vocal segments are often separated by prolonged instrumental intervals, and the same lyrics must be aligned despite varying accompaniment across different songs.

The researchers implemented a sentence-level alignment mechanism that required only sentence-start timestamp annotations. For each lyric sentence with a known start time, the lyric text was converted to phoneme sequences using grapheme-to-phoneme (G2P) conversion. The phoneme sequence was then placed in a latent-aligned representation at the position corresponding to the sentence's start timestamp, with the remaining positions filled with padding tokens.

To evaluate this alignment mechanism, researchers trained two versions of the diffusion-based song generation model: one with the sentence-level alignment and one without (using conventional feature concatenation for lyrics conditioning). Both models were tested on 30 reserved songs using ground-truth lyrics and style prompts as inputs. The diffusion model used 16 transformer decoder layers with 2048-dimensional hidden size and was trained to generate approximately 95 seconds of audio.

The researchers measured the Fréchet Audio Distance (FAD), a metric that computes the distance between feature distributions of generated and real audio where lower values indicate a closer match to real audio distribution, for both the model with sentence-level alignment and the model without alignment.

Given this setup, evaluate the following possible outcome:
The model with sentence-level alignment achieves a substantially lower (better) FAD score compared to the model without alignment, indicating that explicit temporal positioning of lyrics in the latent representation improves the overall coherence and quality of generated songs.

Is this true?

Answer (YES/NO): YES